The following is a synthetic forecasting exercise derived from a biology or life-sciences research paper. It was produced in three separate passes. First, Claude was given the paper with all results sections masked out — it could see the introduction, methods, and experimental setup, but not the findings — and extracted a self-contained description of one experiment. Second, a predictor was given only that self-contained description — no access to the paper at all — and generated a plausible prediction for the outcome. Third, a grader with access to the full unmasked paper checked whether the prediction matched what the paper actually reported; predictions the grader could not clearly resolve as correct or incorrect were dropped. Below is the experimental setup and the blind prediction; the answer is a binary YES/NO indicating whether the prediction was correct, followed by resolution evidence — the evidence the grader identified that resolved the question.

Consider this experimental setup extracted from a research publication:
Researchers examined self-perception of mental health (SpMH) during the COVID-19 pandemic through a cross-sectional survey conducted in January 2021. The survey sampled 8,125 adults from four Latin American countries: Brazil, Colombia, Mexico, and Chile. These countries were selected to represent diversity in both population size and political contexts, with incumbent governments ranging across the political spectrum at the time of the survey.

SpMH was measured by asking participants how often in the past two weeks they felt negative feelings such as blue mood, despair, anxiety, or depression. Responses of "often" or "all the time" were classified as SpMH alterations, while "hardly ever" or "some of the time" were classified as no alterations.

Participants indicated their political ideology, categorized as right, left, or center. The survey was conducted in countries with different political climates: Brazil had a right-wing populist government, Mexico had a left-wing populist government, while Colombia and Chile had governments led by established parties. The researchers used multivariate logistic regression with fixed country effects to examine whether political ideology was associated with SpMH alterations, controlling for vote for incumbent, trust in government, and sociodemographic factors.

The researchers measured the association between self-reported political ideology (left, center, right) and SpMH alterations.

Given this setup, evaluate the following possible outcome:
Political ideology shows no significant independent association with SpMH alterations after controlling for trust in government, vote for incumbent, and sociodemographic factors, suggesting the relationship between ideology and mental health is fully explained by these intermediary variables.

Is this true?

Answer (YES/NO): NO